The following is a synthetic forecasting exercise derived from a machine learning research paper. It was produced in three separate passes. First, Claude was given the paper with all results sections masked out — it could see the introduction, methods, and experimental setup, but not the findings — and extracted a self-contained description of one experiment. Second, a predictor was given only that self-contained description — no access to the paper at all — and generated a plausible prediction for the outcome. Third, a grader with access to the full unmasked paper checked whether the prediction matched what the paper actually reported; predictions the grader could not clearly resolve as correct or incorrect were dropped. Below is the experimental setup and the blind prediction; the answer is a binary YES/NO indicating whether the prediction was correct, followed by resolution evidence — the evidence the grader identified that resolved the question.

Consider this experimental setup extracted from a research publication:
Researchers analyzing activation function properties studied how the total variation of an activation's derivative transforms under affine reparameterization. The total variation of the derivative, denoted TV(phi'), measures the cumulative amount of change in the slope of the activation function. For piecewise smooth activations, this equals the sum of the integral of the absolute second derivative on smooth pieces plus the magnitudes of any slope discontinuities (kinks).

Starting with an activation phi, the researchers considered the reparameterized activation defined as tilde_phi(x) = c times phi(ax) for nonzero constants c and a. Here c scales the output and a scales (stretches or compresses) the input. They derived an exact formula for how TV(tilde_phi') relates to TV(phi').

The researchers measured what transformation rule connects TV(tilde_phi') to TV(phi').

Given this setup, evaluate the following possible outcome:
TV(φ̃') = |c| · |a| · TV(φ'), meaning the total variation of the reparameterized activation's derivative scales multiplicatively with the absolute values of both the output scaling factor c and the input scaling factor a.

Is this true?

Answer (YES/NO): YES